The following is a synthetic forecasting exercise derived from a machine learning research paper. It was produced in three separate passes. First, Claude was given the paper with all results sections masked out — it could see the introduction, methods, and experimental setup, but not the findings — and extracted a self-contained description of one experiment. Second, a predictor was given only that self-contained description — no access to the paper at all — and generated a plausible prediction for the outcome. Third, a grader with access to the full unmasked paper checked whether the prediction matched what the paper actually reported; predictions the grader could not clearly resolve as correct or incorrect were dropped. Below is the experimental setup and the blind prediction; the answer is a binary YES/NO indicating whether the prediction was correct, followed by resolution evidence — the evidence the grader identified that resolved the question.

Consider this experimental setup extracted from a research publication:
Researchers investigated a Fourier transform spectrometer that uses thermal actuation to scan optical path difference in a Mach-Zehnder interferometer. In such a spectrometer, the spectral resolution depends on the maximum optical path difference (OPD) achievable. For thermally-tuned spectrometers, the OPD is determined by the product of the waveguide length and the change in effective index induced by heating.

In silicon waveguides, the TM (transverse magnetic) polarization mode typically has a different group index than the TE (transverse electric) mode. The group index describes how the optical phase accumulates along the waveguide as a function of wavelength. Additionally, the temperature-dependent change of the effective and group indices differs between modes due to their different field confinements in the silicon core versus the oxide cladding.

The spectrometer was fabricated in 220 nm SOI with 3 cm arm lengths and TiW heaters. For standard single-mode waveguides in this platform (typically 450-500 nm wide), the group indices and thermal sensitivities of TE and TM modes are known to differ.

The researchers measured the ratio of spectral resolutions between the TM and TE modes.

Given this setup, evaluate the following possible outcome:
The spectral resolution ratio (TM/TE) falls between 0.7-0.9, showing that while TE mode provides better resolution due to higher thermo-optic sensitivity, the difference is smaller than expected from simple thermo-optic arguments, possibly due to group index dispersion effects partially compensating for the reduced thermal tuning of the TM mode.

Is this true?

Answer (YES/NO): NO